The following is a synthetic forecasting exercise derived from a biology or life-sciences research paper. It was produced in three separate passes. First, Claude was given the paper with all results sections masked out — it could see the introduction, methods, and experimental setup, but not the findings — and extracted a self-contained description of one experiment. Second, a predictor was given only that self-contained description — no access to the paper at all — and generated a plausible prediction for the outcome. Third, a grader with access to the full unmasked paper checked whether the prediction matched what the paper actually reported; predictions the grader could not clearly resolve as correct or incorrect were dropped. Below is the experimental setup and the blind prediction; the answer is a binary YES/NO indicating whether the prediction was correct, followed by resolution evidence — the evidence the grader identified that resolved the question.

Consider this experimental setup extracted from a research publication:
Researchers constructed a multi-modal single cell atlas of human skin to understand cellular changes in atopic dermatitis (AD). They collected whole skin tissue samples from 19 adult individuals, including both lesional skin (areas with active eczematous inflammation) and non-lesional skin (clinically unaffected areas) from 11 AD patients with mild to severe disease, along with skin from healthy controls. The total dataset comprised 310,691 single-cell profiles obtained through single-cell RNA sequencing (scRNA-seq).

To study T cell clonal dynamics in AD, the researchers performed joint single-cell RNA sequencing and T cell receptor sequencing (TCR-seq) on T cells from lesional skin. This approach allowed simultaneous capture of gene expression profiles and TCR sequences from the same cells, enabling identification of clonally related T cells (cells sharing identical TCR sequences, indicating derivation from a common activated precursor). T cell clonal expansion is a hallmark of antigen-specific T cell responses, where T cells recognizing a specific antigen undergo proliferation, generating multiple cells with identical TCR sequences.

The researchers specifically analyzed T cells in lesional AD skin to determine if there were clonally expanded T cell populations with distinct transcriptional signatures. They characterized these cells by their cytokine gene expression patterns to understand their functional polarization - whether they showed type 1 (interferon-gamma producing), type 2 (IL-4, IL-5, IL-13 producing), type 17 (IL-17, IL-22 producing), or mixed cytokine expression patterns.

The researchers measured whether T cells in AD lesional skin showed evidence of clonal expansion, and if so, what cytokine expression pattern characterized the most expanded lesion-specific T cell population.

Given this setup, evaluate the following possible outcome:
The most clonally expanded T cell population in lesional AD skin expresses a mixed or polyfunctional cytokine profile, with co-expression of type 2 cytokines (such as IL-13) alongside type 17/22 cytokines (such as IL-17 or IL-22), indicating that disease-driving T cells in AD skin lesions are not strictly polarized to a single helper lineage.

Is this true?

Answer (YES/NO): YES